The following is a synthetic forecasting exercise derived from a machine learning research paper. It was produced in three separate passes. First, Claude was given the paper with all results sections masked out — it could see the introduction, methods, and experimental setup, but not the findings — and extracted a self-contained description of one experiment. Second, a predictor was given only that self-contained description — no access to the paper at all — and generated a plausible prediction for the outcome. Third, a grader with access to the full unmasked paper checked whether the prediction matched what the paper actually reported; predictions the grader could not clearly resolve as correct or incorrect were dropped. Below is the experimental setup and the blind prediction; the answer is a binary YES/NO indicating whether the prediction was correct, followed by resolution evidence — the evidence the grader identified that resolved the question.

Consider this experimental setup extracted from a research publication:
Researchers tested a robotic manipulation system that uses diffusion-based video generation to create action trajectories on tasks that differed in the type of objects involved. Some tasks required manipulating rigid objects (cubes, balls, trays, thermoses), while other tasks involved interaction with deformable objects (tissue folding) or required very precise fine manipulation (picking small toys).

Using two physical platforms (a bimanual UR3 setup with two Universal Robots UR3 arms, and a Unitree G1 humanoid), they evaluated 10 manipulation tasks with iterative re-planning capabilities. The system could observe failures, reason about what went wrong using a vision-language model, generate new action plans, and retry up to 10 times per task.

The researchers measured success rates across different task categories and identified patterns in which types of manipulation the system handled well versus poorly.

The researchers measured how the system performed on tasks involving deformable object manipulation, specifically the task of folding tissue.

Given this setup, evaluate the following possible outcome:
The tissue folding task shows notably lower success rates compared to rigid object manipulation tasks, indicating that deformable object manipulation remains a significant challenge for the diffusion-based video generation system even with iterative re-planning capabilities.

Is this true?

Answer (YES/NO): YES